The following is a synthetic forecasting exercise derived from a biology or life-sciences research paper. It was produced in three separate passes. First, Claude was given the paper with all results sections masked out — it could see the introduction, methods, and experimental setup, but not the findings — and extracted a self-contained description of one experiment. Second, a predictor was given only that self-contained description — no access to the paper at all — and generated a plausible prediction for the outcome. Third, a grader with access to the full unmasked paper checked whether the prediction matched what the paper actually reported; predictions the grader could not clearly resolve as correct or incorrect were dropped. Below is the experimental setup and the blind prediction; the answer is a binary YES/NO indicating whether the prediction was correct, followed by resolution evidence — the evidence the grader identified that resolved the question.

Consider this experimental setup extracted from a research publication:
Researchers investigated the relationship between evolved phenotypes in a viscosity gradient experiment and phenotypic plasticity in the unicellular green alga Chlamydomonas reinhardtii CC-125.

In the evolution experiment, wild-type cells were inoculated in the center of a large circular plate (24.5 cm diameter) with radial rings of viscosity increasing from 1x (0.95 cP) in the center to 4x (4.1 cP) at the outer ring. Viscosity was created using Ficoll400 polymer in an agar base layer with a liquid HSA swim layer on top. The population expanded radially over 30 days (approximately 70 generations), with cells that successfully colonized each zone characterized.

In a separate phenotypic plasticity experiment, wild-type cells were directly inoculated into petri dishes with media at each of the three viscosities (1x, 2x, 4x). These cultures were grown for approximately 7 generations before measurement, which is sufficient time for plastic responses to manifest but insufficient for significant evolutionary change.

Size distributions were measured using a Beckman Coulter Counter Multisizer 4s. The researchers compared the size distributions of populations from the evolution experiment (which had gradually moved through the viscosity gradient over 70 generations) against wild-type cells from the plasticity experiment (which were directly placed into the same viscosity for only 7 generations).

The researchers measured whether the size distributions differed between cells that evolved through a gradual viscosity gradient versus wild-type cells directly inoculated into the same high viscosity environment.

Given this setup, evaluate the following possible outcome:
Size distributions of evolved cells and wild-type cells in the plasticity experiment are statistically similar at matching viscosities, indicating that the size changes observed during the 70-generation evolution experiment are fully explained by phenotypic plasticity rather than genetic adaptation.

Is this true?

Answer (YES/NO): NO